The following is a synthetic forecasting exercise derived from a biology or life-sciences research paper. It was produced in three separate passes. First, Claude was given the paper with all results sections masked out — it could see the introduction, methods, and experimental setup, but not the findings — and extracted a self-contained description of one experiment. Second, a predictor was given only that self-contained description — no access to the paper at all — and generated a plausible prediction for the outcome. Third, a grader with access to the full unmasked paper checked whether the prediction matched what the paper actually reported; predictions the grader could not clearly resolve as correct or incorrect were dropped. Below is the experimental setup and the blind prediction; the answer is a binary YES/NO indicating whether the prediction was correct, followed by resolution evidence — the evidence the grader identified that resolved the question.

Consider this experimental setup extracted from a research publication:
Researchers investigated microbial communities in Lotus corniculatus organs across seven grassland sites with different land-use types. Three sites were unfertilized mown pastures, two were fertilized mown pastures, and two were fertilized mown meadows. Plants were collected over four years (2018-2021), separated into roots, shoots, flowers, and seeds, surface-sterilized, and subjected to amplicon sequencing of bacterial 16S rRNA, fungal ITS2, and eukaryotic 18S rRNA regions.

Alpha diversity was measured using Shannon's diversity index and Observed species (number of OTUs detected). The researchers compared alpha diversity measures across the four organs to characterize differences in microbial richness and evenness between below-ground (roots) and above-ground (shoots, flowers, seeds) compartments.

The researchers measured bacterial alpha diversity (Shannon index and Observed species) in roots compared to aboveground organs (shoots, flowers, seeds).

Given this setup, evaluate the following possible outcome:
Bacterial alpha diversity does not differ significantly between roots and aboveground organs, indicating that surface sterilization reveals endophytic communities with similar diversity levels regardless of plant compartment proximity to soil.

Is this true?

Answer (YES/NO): NO